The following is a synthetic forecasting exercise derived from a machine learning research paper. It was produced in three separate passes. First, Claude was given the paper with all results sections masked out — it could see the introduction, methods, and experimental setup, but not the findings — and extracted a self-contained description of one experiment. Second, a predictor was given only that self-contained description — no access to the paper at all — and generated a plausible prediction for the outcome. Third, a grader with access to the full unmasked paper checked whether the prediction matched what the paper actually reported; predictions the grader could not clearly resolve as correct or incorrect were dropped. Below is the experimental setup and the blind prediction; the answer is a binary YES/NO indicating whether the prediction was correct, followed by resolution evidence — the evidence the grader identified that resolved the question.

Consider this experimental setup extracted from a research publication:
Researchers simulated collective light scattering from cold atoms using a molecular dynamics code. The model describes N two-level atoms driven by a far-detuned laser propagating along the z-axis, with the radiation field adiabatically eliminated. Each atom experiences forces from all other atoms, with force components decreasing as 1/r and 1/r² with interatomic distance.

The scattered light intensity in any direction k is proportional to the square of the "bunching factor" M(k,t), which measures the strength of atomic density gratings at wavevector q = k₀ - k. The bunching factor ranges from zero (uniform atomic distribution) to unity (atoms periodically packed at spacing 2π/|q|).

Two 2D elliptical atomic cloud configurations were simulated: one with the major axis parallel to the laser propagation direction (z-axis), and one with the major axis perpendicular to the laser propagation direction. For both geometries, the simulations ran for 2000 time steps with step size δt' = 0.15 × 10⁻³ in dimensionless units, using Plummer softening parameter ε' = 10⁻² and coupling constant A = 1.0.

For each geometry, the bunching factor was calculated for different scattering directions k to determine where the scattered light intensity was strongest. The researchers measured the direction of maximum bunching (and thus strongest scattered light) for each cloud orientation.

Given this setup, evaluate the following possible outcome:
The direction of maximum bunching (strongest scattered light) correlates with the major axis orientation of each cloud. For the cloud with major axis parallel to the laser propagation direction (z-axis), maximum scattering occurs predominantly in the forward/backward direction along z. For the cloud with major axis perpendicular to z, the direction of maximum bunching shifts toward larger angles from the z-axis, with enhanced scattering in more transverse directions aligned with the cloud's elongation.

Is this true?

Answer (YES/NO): YES